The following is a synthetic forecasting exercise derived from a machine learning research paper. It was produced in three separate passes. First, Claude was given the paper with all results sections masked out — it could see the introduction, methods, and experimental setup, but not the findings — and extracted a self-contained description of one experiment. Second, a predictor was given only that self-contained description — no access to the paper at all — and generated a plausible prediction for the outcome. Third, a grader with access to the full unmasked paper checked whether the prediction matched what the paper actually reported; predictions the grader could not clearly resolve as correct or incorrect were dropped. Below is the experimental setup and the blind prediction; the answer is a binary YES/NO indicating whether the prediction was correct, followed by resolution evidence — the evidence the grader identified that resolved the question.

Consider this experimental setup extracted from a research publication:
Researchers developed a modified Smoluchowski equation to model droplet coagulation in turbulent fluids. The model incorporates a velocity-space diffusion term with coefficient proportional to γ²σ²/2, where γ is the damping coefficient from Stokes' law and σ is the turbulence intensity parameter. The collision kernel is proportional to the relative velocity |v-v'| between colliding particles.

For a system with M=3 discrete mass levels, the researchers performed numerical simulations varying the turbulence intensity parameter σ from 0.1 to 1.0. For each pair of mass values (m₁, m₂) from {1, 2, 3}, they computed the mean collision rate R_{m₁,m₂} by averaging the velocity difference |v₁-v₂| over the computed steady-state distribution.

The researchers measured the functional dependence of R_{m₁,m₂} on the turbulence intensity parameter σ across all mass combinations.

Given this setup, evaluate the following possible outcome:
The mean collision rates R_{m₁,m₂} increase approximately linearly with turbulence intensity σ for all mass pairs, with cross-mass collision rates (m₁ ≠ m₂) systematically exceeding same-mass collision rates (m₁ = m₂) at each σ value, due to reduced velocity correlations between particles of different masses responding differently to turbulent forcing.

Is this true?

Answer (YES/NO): NO